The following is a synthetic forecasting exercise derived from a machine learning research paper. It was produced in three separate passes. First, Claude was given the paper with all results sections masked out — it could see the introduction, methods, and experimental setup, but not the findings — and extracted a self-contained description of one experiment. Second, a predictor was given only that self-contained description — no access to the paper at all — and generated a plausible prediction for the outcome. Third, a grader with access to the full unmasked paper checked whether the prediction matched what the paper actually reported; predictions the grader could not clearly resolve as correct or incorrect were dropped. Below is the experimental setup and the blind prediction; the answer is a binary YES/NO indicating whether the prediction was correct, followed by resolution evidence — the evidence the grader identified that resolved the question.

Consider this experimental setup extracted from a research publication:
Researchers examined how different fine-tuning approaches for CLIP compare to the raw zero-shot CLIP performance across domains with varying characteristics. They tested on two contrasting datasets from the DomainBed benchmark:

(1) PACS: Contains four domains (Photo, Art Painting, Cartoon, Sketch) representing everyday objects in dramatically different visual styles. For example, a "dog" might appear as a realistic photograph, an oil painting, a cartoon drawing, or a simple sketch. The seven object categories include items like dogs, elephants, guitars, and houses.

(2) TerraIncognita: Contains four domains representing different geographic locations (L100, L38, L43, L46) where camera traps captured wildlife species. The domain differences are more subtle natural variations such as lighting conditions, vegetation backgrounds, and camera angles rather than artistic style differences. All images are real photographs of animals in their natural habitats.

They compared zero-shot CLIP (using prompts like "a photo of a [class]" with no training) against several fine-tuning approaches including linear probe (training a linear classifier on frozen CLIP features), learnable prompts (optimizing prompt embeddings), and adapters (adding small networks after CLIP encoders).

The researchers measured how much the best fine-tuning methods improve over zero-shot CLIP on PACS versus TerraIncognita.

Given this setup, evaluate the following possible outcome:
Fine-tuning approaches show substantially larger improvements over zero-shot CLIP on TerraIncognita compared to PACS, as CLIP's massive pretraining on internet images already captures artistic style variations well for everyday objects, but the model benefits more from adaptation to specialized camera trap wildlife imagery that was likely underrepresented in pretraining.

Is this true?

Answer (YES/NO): YES